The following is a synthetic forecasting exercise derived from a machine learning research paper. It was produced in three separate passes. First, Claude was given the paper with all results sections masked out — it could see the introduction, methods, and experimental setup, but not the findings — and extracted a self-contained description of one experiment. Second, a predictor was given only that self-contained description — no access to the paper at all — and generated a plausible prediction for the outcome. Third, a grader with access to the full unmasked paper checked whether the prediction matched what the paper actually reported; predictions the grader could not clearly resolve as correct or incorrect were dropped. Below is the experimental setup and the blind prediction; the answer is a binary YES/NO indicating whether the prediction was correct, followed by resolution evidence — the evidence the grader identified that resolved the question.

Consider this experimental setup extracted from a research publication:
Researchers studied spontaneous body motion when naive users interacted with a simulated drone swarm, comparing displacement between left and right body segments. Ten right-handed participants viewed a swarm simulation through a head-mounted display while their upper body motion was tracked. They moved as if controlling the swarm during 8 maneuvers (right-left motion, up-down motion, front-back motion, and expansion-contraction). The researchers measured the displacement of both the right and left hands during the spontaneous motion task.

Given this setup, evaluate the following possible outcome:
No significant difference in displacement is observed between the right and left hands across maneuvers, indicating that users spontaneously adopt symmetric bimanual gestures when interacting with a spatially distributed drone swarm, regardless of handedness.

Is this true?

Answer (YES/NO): NO